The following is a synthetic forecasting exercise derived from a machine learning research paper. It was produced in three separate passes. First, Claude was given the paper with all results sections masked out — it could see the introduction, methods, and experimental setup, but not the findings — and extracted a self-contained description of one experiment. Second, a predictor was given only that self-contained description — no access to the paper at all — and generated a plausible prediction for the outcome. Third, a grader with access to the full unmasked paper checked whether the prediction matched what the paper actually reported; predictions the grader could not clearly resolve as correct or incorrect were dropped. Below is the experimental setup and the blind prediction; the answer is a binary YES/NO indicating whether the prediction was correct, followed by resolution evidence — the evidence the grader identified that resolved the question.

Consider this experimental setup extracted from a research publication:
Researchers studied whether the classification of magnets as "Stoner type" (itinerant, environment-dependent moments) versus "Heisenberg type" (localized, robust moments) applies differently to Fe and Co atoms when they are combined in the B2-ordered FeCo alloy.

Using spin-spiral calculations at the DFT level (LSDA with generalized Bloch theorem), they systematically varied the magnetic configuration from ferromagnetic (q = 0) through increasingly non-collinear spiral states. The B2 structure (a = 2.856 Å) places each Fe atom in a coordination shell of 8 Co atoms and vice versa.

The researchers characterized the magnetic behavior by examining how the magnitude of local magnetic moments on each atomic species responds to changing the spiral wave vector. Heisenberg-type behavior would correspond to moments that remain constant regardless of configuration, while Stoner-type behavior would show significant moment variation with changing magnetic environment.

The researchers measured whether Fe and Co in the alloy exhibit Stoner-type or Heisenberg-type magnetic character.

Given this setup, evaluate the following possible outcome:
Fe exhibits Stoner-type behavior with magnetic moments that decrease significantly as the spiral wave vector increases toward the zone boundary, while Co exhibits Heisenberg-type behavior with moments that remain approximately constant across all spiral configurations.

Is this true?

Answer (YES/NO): NO